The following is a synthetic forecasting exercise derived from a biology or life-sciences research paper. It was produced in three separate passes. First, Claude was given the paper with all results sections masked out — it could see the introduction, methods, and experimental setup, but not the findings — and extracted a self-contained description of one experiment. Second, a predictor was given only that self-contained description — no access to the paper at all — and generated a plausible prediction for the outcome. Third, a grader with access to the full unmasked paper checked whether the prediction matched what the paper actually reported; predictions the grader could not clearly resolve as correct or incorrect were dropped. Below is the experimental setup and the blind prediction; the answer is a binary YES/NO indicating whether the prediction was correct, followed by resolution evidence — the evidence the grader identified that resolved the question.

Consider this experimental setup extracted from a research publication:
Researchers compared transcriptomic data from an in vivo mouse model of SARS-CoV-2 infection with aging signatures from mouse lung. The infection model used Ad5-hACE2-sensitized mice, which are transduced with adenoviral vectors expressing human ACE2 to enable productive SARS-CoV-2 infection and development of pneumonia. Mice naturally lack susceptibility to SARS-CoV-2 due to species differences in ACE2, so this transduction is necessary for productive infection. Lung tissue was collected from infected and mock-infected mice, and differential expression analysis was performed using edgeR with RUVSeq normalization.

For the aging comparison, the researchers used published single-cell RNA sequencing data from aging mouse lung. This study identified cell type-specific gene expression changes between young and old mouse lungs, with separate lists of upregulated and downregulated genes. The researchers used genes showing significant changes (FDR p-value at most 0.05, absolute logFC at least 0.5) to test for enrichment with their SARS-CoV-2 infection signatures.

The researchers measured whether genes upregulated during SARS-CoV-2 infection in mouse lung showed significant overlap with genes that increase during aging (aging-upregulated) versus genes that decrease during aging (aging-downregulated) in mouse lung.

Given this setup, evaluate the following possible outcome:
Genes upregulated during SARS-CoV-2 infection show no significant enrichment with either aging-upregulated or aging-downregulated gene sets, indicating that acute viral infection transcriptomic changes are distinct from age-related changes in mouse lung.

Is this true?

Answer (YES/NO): NO